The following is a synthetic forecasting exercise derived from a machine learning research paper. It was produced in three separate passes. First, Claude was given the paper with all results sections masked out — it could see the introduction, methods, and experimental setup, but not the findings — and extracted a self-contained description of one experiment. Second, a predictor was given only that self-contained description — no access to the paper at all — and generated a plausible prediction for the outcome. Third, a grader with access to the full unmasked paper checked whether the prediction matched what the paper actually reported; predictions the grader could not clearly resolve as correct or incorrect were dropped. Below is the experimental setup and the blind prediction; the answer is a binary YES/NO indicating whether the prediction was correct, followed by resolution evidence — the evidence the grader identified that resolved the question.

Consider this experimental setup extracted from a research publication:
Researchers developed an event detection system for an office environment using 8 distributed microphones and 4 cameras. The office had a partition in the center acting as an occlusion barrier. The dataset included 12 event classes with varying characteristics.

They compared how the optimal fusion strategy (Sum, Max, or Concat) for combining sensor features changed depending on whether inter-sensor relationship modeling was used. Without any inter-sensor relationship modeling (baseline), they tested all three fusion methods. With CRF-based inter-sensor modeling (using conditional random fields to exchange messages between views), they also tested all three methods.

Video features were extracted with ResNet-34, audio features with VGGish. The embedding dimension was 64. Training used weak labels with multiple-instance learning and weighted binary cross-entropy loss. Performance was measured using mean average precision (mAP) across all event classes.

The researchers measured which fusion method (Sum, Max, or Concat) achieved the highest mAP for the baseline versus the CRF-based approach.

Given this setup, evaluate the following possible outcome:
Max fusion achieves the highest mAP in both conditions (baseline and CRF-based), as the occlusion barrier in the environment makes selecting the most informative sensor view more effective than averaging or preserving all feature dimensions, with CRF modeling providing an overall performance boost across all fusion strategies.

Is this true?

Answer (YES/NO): NO